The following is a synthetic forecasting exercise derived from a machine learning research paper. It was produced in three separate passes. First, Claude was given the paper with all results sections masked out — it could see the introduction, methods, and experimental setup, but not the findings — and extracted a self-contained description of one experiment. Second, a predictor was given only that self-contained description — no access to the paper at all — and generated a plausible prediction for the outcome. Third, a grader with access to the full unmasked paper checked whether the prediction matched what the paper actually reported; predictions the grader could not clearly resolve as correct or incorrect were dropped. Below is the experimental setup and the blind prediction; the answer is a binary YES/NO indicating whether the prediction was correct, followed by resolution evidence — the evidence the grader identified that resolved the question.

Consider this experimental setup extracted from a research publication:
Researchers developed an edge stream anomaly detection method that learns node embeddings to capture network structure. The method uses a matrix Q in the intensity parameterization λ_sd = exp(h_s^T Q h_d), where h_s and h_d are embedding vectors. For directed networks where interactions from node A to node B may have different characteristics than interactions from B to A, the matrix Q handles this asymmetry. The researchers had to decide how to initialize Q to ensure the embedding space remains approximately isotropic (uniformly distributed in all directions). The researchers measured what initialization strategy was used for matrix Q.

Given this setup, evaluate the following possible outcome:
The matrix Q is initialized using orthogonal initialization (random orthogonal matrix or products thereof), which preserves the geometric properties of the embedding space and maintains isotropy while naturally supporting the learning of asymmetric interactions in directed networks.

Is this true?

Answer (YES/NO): NO